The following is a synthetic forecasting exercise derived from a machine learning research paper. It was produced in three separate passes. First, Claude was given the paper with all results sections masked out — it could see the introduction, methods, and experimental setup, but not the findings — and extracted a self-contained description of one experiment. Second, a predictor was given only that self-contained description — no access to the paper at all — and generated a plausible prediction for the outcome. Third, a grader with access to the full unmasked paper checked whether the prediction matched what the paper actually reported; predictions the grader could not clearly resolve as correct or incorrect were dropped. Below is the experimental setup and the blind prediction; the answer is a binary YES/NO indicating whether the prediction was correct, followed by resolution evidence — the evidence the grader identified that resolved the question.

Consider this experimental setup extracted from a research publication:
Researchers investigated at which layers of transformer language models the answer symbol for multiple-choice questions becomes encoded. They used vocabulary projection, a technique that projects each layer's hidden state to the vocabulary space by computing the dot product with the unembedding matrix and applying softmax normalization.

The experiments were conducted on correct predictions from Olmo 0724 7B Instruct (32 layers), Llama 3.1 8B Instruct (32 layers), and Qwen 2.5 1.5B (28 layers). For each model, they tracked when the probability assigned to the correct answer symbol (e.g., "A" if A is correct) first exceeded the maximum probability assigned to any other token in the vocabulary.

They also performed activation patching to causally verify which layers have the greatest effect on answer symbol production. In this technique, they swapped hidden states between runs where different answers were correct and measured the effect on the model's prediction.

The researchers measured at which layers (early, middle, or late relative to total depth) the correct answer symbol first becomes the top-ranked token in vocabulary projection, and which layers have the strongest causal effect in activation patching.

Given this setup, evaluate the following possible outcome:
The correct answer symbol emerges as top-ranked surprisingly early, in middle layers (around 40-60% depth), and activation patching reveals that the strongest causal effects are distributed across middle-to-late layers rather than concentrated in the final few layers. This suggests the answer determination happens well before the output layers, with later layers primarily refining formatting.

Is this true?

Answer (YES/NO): NO